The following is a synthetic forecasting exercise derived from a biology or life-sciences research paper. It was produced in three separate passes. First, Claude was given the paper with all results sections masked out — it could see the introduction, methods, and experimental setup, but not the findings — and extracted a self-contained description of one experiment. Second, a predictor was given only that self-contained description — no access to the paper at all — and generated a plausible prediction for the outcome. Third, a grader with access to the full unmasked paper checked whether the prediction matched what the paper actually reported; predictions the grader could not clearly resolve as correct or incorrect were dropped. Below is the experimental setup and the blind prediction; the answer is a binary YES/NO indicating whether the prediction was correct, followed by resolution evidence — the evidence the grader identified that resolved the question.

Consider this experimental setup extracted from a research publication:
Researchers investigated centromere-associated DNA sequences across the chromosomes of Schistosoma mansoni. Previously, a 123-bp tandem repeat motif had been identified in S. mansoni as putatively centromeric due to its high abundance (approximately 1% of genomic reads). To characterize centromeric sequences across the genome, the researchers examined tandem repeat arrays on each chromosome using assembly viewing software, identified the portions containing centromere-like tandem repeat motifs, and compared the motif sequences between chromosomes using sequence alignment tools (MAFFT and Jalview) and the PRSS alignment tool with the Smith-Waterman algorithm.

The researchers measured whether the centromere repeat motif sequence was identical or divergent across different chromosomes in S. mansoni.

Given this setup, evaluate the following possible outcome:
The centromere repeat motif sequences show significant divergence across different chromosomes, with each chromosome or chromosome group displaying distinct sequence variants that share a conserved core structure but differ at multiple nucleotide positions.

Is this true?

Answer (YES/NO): NO